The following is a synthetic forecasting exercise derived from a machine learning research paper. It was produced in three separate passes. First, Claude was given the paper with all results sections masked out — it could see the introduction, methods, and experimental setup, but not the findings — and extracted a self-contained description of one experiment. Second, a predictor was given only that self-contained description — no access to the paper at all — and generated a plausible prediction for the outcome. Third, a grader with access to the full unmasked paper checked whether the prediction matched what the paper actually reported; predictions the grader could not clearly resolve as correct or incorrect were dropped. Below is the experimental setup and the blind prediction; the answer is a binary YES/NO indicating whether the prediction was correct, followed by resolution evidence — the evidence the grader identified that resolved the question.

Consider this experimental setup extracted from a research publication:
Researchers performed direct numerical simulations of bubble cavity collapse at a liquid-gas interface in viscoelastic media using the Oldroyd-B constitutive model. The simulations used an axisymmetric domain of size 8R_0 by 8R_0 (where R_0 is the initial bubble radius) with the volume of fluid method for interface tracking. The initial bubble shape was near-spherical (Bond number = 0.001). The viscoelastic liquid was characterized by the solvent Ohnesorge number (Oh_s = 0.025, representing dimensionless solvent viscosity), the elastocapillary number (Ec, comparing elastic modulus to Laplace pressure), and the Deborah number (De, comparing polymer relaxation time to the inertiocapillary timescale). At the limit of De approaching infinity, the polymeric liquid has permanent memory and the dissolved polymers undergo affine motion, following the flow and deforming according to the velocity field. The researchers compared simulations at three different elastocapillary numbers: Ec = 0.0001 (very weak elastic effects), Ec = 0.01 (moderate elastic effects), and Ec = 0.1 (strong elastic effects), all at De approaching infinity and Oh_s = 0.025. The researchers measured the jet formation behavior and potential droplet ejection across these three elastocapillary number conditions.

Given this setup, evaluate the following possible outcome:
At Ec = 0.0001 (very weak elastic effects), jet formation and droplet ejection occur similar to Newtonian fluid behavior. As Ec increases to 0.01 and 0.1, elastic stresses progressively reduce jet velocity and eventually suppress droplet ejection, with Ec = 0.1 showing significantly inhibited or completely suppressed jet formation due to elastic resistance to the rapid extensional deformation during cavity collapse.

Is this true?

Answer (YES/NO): YES